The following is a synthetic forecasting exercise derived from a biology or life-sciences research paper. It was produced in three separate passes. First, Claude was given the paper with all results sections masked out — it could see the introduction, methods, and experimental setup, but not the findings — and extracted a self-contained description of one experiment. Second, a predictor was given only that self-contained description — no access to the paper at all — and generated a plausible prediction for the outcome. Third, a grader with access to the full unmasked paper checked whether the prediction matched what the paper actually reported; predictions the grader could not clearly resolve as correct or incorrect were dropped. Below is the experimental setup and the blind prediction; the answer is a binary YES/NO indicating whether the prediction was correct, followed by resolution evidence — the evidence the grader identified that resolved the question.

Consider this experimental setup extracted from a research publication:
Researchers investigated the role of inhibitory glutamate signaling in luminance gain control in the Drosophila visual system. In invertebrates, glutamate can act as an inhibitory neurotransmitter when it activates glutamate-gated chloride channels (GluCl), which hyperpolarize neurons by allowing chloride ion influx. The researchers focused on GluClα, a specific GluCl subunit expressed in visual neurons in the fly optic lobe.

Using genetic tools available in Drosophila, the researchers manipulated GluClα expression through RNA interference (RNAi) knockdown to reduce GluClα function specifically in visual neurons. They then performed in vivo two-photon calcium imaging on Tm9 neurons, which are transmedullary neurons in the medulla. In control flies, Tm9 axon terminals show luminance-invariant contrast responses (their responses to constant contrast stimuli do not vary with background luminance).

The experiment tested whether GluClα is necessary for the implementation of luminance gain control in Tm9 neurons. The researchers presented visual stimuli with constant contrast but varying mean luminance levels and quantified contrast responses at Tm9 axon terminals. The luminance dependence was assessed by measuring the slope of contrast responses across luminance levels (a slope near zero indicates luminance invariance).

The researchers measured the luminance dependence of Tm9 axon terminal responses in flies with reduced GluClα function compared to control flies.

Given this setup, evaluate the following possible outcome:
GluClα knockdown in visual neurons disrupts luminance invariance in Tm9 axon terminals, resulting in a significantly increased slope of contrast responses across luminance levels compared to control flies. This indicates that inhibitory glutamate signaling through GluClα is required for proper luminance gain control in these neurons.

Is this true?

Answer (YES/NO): YES